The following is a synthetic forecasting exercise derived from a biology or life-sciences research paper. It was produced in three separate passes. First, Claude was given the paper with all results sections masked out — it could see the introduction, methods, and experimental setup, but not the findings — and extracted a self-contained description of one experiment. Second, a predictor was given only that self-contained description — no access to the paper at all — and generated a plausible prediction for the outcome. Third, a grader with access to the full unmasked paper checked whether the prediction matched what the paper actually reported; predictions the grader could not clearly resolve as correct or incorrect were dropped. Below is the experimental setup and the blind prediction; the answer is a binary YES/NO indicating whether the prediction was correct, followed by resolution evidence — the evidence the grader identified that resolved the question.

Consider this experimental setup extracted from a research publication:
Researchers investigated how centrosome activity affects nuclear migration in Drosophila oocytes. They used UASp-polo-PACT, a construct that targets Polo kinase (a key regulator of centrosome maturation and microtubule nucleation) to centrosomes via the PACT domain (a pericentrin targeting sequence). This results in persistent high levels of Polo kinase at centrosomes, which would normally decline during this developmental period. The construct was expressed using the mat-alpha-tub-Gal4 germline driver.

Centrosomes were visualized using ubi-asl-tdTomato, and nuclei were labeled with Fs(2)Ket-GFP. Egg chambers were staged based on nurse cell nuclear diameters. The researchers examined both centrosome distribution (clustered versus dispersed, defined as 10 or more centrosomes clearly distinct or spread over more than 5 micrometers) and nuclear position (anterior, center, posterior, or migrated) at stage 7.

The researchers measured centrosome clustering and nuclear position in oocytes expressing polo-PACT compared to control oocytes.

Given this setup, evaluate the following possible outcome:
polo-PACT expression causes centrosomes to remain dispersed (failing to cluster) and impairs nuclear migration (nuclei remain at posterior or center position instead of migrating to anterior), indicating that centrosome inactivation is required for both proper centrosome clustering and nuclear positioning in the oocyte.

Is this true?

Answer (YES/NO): YES